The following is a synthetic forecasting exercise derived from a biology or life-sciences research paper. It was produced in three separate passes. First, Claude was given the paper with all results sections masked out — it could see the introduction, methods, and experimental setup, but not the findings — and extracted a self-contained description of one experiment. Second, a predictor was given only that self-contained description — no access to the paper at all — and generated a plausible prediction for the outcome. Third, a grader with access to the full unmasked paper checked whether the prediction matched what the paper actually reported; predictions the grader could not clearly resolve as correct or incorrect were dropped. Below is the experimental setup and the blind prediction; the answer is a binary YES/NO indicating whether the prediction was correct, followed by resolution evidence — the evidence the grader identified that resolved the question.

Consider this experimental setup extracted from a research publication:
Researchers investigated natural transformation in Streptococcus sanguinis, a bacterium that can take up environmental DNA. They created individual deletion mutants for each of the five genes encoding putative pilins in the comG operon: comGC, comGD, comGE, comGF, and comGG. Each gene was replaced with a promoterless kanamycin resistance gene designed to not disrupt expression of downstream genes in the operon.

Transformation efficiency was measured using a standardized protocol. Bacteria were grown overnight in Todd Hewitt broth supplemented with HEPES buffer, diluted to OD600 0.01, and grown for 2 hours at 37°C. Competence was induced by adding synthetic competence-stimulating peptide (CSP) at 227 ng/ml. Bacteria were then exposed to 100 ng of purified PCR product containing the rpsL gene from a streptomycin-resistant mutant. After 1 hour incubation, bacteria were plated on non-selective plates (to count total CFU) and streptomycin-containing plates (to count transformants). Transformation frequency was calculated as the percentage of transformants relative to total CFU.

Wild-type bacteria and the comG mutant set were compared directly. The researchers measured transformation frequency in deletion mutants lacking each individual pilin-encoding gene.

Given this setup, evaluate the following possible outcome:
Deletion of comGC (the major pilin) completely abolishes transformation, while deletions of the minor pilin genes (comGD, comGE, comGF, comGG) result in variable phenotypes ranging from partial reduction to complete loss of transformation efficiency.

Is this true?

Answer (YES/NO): YES